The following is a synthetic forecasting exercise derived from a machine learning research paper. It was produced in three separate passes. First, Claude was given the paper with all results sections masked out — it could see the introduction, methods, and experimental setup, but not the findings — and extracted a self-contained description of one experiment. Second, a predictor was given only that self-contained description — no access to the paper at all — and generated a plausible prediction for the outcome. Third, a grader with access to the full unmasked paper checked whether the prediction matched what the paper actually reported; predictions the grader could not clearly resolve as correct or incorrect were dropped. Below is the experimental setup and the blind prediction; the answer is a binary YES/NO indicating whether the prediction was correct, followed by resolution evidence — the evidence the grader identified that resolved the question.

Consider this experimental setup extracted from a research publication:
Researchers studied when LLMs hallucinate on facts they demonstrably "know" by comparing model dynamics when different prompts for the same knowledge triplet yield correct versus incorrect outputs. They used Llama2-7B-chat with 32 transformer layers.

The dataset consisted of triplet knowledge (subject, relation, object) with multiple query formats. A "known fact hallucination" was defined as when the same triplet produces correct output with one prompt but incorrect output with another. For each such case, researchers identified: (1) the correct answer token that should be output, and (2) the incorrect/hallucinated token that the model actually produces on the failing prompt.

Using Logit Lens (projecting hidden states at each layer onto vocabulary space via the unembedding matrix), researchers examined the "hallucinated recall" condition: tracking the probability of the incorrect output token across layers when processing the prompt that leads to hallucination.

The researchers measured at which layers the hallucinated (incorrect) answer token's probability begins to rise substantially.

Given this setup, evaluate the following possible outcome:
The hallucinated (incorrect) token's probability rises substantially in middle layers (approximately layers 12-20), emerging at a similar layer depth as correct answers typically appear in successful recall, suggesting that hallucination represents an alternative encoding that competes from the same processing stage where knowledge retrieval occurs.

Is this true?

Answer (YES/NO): NO